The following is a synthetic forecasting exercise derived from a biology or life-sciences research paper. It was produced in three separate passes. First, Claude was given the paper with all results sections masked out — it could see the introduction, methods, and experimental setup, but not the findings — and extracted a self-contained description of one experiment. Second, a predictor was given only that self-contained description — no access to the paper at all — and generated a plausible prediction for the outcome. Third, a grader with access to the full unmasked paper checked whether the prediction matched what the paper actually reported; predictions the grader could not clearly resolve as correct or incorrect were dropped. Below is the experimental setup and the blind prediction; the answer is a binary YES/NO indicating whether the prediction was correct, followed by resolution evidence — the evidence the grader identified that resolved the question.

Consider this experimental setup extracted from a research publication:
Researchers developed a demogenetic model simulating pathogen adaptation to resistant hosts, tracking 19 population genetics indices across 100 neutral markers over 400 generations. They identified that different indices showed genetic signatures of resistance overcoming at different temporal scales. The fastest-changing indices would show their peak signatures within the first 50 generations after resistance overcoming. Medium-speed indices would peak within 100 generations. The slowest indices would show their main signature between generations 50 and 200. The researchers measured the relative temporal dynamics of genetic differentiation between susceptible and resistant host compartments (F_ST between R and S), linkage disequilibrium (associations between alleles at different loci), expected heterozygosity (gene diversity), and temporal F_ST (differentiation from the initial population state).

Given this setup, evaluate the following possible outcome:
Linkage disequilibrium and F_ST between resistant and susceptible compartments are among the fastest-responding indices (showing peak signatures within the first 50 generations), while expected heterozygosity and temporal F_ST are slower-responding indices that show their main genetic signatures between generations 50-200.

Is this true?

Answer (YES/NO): NO